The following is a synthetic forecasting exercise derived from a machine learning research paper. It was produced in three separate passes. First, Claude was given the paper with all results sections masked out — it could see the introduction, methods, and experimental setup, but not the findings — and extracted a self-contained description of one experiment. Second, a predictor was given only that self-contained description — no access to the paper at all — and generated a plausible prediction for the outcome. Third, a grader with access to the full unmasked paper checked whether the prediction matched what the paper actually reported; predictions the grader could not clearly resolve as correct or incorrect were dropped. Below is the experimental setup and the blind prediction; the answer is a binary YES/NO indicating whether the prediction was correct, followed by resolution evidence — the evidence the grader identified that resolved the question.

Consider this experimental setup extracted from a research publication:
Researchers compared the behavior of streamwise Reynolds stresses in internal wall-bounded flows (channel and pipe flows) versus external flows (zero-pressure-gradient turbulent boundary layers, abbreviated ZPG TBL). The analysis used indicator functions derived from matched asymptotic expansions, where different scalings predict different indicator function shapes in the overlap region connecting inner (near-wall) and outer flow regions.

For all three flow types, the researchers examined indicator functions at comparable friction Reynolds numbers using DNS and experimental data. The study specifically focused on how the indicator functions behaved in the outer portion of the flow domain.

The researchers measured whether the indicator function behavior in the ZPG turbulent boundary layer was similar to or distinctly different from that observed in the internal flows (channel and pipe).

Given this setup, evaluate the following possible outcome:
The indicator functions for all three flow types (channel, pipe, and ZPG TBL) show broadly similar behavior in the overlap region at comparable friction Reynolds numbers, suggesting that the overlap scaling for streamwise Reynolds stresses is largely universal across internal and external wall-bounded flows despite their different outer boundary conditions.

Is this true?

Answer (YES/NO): NO